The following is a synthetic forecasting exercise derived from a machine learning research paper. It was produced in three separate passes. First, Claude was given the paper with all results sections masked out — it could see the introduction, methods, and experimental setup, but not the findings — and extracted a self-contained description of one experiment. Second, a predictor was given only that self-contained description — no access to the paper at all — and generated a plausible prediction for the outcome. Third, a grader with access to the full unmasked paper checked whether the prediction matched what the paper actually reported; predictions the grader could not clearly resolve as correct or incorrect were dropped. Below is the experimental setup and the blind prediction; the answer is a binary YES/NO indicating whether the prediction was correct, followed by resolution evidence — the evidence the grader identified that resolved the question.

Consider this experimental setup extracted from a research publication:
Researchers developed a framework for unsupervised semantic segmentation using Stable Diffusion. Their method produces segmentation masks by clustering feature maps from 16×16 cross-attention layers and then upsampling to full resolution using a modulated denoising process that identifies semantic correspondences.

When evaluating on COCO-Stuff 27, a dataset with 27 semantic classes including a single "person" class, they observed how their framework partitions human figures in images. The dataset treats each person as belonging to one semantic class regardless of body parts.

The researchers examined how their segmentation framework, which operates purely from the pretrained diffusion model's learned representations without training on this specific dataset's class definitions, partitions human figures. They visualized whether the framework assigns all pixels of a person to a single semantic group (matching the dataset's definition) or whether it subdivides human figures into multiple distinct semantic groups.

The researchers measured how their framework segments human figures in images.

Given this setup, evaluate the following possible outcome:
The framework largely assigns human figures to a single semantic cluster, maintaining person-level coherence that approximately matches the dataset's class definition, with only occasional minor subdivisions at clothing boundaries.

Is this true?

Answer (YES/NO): NO